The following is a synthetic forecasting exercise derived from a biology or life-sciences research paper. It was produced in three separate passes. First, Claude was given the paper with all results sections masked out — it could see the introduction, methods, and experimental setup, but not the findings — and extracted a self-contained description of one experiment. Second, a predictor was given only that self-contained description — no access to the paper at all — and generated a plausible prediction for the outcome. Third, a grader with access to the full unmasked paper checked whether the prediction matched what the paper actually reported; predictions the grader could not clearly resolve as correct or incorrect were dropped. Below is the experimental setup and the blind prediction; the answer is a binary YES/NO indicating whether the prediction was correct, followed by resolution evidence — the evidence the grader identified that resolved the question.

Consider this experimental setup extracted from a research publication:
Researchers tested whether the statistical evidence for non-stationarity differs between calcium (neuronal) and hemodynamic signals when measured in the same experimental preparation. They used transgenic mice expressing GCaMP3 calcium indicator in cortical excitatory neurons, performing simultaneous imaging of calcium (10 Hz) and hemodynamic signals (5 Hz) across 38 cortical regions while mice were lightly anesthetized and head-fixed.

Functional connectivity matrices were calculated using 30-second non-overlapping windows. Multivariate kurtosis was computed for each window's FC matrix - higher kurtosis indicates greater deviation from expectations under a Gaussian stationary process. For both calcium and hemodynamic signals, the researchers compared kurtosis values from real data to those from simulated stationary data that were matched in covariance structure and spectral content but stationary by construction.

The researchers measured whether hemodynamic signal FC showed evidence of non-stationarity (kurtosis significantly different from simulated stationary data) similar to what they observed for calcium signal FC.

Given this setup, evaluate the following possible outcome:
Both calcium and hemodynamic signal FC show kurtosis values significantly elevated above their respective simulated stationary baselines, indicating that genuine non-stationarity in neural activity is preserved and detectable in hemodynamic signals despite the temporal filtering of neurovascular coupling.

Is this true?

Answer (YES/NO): YES